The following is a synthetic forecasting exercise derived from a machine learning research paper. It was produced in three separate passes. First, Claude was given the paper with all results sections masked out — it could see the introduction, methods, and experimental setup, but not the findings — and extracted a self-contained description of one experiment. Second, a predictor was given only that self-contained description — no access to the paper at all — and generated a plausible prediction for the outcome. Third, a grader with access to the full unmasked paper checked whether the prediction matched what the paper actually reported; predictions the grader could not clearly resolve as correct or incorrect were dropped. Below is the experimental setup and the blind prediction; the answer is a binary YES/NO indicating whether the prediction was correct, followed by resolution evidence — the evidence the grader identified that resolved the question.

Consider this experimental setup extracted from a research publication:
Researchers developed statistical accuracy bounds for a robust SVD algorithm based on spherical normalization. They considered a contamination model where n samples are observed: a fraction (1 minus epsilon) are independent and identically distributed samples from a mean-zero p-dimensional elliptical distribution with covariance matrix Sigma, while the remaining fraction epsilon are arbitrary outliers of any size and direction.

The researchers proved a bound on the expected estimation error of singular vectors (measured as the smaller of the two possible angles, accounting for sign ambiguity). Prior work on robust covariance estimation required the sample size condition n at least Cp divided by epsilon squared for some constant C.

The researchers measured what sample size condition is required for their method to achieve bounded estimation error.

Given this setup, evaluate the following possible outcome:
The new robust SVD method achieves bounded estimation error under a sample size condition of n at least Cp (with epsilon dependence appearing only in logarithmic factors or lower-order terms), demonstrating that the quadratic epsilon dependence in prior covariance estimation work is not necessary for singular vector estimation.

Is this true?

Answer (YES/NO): NO